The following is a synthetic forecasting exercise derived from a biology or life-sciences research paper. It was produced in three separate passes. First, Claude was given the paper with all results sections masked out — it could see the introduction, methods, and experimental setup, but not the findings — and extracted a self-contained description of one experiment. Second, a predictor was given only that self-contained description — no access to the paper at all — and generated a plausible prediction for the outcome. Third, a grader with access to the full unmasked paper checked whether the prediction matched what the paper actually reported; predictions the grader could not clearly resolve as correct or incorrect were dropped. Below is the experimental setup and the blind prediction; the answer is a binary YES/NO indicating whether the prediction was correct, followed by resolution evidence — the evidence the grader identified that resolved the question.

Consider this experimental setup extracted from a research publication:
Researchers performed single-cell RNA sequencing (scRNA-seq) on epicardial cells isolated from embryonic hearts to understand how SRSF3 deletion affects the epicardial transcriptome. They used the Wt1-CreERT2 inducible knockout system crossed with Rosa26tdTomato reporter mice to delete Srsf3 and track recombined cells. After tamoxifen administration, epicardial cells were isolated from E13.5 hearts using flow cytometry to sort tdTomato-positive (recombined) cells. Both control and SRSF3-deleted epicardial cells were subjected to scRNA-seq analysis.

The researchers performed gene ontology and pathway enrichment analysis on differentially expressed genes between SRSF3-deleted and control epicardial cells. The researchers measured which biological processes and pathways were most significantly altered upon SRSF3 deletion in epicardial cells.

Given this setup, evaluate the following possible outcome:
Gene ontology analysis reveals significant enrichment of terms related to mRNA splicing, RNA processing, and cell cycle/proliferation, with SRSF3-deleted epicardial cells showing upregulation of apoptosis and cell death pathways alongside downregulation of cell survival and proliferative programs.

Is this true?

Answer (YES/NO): NO